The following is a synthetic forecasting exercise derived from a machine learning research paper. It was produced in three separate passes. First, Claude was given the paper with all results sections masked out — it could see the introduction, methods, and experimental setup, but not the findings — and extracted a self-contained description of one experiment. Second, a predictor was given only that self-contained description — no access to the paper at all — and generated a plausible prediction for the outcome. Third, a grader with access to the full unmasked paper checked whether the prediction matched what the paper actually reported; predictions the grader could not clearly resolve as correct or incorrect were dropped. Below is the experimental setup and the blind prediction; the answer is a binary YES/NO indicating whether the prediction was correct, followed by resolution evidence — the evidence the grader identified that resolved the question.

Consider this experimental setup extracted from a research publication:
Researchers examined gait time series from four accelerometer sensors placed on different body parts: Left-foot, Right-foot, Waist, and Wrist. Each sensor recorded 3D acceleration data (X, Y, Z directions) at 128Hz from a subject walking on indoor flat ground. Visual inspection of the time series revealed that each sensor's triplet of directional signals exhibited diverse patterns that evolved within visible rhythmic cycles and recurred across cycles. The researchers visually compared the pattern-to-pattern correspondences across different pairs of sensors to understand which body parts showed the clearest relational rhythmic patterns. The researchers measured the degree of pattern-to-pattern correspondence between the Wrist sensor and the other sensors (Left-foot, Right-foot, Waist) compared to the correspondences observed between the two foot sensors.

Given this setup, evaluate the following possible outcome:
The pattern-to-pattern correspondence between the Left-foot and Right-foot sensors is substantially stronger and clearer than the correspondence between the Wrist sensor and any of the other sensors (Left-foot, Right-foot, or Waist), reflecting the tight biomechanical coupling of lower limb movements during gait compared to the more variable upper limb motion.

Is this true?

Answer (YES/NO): YES